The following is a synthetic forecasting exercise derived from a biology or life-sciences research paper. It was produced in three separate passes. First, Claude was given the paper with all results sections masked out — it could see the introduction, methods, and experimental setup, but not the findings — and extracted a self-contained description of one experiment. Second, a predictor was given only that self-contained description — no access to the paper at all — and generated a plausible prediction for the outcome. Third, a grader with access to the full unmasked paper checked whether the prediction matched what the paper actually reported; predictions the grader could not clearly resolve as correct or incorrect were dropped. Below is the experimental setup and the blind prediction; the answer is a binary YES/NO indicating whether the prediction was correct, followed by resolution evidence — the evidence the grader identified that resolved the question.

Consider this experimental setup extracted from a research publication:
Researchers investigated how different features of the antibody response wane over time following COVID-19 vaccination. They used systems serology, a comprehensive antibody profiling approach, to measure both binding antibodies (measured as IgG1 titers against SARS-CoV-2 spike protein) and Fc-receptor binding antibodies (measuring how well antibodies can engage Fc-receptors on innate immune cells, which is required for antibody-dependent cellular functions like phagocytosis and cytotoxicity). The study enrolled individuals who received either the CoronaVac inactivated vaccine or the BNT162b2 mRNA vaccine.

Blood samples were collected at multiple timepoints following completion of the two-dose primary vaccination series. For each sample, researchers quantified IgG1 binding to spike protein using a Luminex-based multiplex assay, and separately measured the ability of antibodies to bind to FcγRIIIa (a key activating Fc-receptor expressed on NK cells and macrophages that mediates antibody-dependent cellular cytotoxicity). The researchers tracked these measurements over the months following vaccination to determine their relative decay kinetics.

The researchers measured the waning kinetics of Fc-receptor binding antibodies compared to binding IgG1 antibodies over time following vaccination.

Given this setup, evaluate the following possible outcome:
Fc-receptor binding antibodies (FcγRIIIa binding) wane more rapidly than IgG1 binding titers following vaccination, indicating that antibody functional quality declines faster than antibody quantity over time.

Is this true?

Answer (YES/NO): YES